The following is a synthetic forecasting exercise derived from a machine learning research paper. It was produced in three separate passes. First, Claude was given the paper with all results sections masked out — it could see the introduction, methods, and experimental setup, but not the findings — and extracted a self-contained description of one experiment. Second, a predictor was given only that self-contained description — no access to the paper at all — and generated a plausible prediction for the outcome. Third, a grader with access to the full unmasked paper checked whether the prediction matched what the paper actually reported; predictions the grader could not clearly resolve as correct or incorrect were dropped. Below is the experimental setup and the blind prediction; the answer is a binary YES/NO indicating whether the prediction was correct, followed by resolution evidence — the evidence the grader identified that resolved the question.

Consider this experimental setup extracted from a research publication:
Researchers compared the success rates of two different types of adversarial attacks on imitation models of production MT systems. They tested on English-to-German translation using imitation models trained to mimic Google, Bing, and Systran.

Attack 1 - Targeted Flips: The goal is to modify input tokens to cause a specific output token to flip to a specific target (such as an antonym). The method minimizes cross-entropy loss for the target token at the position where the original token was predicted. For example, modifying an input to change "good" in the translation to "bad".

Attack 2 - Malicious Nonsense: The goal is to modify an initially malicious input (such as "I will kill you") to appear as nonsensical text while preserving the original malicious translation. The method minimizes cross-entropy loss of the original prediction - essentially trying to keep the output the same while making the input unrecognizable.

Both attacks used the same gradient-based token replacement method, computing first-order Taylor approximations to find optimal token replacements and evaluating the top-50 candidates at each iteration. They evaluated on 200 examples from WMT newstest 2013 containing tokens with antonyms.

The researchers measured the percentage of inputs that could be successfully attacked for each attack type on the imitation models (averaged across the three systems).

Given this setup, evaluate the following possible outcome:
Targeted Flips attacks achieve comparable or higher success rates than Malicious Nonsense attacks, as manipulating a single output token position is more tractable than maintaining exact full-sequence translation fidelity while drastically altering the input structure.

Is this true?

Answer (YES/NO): NO